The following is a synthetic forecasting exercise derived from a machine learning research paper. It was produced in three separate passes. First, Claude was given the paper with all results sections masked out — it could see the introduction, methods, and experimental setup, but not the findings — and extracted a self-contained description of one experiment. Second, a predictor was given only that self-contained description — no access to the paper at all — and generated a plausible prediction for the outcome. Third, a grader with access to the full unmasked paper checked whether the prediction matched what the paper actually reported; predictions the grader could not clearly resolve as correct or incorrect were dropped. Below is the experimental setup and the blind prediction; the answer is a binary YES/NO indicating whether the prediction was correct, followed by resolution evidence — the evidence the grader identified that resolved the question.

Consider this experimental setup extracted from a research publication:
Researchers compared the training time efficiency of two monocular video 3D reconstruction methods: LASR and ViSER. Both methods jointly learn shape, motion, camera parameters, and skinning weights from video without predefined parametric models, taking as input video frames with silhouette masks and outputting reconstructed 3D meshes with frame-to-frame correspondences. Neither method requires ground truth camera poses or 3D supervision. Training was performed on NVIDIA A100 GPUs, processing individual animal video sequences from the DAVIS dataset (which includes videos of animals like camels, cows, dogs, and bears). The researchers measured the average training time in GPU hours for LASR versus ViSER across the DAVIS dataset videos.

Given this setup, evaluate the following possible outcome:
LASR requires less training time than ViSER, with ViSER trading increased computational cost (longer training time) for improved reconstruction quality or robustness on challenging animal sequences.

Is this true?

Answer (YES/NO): YES